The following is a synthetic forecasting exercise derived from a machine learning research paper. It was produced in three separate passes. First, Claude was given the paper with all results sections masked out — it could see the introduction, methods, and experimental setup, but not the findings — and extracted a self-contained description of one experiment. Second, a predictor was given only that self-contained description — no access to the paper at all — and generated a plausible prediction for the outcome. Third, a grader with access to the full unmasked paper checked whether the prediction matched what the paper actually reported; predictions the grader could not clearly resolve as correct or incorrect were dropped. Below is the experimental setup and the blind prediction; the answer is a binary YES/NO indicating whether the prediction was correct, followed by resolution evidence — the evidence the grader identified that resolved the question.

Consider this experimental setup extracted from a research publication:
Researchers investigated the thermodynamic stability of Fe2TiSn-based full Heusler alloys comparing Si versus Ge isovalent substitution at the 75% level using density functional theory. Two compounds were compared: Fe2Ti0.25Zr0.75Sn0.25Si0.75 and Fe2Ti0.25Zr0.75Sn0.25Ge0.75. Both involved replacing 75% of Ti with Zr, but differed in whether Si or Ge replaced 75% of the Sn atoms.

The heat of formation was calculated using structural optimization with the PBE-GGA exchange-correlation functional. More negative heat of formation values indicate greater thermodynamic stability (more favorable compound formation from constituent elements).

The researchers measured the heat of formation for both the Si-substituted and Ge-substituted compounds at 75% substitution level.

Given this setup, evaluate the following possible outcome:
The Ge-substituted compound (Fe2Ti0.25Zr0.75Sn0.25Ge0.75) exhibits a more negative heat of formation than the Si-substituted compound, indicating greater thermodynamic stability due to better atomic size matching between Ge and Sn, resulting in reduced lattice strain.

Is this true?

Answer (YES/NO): NO